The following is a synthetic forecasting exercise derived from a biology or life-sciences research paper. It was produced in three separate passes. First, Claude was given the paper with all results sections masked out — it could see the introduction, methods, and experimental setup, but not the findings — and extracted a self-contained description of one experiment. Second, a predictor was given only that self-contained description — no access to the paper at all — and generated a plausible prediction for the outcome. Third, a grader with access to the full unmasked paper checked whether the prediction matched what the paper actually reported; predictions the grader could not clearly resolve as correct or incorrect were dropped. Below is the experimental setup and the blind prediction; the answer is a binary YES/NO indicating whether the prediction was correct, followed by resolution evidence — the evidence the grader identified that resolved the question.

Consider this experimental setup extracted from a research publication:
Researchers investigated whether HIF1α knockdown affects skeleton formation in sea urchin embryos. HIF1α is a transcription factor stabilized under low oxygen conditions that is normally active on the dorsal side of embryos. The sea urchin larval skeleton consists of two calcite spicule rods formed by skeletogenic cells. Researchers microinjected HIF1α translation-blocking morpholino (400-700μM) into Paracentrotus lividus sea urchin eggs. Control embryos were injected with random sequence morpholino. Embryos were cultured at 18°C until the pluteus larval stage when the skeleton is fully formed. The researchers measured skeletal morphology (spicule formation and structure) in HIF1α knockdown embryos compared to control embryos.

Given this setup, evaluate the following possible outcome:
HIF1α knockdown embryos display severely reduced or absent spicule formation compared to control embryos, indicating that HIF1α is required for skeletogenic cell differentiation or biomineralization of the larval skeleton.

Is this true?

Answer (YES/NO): NO